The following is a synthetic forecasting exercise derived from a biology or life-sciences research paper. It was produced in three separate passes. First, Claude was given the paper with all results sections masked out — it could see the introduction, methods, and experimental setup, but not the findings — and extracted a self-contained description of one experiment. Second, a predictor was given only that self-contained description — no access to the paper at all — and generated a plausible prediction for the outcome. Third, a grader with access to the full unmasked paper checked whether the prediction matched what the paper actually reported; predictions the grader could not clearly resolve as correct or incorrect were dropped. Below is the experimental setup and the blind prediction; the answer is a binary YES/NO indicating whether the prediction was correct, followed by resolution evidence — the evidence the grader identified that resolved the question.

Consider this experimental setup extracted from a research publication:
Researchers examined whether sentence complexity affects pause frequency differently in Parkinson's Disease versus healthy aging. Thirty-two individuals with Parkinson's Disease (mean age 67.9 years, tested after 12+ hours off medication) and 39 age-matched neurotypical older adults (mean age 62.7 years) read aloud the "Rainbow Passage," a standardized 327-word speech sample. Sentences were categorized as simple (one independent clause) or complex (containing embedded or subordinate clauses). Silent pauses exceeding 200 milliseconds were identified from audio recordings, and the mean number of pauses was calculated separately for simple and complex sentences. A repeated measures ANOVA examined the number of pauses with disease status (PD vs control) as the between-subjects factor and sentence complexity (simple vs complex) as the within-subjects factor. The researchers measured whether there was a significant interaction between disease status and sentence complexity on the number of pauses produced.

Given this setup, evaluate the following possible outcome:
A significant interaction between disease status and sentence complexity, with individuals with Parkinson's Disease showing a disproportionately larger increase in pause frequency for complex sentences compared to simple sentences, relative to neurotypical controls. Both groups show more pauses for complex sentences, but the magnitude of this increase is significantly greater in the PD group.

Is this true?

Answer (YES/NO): YES